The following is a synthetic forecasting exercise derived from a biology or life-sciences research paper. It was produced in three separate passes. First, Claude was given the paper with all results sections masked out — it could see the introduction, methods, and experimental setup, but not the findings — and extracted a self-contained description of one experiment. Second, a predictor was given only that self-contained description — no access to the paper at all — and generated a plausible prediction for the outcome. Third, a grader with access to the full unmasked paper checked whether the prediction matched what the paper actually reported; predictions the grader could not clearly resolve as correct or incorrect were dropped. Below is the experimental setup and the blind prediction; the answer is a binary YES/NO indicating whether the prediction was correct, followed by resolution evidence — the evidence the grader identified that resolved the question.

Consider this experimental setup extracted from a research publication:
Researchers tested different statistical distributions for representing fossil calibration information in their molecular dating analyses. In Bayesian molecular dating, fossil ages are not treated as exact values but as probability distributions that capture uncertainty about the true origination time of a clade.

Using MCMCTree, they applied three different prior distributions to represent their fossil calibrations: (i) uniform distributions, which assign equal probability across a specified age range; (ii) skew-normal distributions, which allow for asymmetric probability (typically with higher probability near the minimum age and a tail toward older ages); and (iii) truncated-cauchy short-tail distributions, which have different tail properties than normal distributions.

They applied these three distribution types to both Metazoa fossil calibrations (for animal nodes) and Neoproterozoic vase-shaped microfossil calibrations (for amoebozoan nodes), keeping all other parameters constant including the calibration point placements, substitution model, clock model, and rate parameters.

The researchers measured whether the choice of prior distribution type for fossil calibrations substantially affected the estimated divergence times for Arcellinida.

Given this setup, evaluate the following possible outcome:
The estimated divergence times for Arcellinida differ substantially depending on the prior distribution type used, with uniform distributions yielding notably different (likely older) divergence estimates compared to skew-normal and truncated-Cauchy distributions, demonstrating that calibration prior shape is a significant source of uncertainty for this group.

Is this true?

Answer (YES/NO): NO